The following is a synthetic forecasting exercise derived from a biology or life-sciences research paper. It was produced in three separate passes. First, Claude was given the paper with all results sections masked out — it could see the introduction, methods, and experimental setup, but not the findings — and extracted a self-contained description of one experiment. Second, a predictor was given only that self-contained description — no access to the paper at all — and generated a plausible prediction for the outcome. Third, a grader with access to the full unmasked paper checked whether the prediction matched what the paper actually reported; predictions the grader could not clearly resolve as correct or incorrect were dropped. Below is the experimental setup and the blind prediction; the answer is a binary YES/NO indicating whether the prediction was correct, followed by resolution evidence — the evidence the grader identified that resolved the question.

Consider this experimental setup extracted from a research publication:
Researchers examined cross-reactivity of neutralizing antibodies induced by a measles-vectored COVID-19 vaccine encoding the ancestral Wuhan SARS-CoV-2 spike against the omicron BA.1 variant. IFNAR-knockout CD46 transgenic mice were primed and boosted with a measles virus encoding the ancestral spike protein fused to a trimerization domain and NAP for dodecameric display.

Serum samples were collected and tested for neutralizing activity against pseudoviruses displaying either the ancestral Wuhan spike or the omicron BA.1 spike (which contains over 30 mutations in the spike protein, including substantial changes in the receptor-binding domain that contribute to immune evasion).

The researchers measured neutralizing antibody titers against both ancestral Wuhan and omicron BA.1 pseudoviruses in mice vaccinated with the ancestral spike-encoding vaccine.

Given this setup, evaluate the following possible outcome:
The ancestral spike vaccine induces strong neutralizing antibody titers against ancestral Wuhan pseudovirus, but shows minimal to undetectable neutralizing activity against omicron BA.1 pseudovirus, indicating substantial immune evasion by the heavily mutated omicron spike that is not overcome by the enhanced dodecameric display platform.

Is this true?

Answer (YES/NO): YES